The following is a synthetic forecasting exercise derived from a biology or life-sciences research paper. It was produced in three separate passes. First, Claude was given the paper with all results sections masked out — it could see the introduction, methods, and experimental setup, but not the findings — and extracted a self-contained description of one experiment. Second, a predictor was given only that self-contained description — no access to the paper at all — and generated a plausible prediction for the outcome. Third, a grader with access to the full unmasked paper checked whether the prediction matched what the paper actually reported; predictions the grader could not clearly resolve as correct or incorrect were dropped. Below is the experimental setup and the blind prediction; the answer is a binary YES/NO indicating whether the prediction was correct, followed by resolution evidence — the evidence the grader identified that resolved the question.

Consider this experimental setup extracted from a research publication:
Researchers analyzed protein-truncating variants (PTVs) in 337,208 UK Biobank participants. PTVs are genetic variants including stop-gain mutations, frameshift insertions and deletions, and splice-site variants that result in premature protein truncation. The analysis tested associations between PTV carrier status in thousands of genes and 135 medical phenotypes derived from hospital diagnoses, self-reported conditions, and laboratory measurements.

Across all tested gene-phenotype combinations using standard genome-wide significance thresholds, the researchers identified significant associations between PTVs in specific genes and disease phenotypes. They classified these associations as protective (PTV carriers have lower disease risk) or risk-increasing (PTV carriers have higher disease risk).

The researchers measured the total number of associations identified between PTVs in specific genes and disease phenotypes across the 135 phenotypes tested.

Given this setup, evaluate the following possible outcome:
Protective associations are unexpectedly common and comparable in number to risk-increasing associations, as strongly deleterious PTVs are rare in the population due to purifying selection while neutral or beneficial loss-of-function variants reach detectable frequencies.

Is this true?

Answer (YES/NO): NO